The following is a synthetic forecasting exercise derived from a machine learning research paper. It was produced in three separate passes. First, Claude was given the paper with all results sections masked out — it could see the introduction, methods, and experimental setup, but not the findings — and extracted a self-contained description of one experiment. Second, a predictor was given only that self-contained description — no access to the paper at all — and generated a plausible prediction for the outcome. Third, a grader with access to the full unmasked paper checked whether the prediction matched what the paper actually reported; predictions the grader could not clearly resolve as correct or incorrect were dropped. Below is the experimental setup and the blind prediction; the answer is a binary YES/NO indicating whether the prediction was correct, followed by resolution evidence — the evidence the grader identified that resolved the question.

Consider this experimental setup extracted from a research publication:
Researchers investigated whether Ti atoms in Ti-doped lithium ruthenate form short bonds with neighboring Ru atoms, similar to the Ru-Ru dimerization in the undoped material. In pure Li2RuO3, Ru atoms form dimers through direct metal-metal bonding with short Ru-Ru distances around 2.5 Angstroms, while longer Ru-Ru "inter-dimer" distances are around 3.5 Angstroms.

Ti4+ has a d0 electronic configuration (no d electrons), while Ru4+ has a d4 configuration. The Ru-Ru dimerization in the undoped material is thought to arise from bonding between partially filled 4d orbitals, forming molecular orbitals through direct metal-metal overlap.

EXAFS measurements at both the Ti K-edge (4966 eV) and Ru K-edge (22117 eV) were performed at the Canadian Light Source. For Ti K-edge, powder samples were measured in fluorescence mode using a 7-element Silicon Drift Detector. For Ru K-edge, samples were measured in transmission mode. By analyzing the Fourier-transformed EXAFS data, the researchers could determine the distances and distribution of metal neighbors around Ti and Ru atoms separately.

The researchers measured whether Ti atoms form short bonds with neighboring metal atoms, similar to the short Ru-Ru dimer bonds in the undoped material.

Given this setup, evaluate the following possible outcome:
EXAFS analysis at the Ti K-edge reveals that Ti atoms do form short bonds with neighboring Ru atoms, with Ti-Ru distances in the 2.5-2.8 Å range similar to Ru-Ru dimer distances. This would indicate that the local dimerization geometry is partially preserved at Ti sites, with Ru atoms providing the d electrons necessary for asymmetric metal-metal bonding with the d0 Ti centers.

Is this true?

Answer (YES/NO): YES